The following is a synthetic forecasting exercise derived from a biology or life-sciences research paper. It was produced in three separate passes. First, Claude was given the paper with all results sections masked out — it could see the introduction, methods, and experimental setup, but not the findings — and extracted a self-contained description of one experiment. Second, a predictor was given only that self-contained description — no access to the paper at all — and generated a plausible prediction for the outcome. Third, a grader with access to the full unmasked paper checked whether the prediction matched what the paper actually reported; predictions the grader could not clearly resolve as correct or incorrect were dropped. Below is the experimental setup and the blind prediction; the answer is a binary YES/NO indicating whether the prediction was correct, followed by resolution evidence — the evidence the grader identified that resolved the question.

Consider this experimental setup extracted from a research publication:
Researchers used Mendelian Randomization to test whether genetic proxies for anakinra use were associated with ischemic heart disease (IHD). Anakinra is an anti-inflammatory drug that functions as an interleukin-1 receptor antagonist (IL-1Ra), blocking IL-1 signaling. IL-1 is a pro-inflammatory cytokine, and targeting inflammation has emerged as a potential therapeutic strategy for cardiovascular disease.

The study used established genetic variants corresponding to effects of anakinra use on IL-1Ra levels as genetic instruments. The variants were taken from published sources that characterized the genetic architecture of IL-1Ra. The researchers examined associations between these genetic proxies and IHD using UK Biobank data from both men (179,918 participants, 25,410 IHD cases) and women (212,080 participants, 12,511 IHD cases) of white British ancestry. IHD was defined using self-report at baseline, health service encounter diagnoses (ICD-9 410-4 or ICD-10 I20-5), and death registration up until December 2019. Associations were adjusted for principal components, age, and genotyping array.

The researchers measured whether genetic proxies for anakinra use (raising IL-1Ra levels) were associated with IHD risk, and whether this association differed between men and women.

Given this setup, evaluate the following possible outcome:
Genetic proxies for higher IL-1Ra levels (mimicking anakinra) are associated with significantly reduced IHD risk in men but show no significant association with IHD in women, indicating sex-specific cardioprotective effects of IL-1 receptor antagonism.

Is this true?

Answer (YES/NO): NO